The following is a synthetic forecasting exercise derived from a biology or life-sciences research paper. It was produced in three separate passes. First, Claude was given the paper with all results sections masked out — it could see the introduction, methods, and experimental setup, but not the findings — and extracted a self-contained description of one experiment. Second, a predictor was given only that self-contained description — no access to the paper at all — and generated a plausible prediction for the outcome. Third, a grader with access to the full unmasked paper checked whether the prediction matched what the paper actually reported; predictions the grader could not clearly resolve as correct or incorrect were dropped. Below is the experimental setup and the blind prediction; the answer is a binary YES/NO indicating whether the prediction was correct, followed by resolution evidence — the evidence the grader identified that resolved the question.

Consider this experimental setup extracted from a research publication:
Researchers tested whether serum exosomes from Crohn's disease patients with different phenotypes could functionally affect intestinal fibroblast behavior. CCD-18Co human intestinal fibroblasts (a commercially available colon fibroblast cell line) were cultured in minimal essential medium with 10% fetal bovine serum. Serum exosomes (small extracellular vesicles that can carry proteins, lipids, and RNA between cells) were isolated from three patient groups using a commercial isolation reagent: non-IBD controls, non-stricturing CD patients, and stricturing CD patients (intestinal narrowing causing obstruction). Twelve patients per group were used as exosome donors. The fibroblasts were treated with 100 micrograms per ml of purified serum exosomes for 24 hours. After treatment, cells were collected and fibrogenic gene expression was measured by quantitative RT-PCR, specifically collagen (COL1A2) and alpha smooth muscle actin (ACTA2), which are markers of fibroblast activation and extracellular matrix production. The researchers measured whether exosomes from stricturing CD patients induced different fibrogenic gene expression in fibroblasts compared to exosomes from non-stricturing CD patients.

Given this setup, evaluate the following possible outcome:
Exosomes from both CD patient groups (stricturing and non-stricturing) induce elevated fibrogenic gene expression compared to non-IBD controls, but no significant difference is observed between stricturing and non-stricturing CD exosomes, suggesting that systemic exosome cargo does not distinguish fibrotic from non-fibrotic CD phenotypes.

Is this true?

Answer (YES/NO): NO